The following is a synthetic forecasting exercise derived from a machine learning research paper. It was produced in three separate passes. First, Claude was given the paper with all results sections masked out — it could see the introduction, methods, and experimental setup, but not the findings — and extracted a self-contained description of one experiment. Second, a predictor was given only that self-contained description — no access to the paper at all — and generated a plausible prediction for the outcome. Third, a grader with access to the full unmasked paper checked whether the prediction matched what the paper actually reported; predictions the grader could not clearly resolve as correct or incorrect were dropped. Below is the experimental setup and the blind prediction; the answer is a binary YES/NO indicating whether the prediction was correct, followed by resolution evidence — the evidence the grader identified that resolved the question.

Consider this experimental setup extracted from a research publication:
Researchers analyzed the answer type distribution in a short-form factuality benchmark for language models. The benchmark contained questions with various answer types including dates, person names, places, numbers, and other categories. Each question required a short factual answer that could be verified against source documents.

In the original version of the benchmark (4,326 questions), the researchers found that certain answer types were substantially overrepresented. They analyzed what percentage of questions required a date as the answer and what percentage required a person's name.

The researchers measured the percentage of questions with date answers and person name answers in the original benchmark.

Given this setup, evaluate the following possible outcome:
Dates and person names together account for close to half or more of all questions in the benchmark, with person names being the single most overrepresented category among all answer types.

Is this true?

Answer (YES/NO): NO